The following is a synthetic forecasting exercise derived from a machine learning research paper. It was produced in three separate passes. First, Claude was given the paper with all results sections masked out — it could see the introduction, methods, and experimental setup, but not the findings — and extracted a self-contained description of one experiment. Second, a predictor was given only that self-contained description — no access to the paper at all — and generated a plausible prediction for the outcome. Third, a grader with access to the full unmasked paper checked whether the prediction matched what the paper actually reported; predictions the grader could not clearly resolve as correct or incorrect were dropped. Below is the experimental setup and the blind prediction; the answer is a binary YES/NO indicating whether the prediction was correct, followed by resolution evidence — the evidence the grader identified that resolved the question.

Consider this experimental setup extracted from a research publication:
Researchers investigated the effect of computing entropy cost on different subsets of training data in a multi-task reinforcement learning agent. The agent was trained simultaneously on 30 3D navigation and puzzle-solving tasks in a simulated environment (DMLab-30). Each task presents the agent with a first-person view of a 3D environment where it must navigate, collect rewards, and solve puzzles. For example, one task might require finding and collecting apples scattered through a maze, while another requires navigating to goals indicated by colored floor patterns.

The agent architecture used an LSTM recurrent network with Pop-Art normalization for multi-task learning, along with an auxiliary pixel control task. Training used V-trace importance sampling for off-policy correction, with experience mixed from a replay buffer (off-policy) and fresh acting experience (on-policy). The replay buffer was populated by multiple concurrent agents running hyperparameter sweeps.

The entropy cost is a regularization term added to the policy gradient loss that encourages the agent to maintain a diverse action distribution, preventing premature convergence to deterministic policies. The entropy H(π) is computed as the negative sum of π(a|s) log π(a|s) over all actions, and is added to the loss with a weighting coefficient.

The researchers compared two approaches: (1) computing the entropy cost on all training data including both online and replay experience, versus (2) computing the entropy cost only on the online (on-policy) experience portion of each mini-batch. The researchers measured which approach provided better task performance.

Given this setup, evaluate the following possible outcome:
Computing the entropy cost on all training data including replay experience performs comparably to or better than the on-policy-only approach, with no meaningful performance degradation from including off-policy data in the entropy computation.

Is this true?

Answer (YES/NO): NO